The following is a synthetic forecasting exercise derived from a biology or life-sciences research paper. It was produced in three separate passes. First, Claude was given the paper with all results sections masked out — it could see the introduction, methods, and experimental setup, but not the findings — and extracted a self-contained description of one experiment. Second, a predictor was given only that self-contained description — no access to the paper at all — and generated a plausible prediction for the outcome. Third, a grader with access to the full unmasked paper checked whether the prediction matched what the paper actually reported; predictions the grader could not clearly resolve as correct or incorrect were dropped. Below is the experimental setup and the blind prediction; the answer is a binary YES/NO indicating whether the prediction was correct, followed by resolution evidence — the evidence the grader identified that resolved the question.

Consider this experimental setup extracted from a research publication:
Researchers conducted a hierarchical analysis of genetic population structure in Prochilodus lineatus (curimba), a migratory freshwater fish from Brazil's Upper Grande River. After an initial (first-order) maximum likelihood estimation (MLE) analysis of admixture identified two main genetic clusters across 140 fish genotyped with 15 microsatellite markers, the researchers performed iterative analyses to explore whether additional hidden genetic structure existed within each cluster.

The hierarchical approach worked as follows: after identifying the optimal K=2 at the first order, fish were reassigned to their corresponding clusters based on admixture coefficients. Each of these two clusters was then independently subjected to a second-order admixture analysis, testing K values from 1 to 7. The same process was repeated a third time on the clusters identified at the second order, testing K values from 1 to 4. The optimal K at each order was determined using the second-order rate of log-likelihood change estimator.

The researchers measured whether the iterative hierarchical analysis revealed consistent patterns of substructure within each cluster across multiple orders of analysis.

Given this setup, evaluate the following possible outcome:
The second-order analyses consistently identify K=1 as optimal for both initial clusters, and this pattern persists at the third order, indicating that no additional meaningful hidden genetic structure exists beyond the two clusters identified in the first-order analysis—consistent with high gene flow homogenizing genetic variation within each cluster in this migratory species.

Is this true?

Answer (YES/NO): NO